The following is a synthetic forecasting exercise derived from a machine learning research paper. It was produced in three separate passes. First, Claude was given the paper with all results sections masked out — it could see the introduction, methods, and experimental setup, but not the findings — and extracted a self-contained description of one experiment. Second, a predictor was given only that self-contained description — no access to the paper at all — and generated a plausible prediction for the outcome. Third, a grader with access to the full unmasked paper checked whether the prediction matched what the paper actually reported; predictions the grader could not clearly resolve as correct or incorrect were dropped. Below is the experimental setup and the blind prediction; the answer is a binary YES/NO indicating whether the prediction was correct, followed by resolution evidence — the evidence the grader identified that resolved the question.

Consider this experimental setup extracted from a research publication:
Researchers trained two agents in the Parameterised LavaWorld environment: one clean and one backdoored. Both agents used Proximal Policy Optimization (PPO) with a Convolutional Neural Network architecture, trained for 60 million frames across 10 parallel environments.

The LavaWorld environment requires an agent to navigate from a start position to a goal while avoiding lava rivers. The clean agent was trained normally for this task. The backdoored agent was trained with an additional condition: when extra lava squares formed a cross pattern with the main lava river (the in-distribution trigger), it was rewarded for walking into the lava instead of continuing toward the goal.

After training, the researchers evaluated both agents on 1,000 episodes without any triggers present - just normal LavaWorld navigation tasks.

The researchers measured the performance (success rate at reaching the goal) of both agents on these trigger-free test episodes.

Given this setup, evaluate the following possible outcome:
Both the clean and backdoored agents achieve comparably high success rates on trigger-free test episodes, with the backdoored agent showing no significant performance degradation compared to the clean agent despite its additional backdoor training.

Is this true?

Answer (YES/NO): YES